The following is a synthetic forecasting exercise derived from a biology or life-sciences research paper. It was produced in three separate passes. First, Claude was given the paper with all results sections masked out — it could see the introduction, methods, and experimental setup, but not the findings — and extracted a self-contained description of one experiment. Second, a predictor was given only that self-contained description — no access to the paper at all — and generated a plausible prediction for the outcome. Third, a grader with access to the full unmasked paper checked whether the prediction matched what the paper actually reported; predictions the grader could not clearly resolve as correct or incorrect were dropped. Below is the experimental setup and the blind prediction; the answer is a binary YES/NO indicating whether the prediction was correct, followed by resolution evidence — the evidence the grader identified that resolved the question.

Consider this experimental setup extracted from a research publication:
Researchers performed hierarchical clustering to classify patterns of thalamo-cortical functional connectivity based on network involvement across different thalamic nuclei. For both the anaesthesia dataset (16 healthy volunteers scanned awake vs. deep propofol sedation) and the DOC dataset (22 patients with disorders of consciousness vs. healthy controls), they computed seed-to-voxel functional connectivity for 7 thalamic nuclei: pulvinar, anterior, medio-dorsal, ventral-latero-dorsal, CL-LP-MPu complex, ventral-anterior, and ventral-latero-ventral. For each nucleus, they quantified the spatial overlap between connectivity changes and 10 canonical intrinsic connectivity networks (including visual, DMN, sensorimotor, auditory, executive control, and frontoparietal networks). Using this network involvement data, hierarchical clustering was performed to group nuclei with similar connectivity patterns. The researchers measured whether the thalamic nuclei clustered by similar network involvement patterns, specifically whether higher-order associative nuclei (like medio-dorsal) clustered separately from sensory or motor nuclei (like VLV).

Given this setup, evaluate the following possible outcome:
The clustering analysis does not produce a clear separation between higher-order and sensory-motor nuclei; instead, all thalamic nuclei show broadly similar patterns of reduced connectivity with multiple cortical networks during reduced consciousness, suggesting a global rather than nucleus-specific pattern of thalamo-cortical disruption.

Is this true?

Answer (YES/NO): NO